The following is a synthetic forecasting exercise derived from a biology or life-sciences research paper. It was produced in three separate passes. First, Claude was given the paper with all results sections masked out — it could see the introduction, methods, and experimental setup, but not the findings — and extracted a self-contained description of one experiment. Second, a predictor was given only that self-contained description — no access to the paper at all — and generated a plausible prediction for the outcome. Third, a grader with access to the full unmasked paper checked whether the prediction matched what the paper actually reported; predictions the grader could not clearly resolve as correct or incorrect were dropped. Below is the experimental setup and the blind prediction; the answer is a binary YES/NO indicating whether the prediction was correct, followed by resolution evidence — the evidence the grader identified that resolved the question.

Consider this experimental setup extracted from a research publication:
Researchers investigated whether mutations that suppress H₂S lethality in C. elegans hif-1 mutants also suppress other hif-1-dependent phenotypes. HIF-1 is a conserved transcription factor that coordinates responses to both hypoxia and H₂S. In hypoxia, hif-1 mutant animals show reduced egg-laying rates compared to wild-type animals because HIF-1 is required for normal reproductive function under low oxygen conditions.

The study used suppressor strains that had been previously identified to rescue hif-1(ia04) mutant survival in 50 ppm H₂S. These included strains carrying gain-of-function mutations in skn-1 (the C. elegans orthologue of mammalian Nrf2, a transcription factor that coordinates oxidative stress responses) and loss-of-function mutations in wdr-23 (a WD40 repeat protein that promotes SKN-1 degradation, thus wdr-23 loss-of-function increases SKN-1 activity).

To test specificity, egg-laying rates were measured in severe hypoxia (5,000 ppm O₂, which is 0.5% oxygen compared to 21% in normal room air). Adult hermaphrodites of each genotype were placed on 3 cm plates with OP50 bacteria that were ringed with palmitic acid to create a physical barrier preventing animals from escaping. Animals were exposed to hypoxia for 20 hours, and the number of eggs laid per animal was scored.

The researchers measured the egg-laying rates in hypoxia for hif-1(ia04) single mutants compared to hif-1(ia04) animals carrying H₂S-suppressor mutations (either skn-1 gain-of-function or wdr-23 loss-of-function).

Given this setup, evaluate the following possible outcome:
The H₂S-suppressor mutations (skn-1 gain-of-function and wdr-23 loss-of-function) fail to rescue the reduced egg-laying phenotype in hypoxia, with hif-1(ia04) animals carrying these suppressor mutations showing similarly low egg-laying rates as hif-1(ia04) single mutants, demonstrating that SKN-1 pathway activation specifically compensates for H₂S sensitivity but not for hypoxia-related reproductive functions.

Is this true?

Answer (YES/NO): YES